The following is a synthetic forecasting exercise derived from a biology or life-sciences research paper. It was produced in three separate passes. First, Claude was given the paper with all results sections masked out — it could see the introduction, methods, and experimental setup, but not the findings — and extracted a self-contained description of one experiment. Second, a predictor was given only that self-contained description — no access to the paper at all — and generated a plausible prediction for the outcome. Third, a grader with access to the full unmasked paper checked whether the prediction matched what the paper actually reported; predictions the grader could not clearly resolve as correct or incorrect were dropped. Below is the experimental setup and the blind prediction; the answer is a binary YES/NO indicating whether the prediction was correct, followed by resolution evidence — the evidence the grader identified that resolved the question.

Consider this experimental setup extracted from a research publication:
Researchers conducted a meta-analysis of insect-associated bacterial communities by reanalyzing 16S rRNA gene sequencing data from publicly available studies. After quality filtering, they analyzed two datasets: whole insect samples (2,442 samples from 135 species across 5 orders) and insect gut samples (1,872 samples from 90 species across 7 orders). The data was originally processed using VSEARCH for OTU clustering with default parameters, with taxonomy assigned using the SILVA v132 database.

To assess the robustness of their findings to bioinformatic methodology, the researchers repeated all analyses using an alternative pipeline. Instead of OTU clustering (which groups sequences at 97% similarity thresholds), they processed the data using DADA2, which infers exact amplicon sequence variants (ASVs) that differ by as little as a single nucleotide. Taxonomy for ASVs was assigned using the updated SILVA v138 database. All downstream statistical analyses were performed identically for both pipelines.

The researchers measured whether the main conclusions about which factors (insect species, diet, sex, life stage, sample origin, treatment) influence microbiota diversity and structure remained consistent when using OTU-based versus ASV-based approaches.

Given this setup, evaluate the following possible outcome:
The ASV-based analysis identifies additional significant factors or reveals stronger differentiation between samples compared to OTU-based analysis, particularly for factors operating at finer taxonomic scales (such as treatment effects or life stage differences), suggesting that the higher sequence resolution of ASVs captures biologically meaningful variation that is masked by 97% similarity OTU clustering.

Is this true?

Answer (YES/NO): NO